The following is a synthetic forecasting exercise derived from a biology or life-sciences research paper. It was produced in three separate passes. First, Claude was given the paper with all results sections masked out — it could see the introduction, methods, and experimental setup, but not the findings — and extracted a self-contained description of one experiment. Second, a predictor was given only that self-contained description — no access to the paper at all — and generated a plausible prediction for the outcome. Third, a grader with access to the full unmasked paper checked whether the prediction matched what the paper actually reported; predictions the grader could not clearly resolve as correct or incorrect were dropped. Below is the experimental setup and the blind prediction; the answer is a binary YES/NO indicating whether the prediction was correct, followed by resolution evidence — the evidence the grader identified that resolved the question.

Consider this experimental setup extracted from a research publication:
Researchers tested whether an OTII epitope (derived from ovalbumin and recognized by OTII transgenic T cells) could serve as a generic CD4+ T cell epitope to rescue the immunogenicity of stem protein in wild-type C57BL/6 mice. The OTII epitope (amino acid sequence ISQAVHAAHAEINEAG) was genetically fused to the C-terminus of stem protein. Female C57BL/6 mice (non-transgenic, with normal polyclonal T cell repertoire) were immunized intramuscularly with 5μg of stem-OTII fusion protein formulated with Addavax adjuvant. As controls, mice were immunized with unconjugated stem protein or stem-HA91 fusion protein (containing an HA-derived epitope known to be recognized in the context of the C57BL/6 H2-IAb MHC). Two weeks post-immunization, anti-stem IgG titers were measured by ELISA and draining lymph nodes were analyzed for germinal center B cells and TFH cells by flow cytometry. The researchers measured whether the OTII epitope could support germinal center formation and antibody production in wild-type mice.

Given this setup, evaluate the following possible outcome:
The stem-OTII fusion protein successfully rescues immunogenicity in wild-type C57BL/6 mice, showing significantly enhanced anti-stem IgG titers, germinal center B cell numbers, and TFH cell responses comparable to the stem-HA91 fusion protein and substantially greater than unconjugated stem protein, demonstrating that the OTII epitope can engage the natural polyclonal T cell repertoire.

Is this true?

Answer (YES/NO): NO